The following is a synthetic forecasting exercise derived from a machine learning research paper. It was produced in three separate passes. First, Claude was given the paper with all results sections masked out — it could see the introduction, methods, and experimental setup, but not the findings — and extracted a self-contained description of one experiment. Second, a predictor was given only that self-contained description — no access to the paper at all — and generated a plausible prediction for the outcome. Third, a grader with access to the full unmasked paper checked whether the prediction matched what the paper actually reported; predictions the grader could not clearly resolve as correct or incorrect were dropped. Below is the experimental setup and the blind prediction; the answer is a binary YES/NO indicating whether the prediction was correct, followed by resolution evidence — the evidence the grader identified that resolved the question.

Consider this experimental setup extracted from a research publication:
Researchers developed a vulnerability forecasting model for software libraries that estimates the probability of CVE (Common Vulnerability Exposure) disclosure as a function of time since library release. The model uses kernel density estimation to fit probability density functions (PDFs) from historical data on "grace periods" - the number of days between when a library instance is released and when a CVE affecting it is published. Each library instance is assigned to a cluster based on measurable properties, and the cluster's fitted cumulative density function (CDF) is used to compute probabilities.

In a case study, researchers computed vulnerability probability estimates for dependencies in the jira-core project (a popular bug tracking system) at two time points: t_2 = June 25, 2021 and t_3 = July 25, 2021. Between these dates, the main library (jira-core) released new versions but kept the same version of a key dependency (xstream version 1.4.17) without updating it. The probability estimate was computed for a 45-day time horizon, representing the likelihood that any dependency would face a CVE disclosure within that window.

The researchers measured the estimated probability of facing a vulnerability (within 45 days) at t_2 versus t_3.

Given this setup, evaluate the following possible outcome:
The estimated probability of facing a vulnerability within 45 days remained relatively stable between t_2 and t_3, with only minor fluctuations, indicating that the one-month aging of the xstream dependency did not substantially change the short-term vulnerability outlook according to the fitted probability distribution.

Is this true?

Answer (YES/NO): NO